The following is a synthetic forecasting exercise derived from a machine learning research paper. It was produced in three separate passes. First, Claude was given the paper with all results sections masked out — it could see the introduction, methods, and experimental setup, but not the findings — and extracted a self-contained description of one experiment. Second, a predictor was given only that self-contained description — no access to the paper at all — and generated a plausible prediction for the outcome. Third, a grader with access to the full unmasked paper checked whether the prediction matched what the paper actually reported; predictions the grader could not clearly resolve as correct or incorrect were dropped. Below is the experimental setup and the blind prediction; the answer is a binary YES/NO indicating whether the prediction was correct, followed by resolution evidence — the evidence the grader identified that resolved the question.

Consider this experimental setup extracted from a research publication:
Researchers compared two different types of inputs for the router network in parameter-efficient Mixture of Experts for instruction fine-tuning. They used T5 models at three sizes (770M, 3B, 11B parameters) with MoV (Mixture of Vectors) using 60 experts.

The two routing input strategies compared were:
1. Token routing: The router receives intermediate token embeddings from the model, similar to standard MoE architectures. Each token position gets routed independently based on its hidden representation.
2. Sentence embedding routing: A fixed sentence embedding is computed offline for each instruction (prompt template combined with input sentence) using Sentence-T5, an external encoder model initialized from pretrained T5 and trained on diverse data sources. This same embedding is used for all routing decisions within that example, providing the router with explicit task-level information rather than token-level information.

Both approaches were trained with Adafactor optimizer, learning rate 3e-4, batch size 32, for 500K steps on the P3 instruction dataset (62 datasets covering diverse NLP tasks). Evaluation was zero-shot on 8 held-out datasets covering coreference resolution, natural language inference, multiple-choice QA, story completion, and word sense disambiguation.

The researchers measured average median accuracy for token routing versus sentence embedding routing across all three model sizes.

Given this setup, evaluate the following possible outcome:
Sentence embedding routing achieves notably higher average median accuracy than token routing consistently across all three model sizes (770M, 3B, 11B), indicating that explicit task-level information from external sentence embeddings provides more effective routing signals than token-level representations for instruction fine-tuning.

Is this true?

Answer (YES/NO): NO